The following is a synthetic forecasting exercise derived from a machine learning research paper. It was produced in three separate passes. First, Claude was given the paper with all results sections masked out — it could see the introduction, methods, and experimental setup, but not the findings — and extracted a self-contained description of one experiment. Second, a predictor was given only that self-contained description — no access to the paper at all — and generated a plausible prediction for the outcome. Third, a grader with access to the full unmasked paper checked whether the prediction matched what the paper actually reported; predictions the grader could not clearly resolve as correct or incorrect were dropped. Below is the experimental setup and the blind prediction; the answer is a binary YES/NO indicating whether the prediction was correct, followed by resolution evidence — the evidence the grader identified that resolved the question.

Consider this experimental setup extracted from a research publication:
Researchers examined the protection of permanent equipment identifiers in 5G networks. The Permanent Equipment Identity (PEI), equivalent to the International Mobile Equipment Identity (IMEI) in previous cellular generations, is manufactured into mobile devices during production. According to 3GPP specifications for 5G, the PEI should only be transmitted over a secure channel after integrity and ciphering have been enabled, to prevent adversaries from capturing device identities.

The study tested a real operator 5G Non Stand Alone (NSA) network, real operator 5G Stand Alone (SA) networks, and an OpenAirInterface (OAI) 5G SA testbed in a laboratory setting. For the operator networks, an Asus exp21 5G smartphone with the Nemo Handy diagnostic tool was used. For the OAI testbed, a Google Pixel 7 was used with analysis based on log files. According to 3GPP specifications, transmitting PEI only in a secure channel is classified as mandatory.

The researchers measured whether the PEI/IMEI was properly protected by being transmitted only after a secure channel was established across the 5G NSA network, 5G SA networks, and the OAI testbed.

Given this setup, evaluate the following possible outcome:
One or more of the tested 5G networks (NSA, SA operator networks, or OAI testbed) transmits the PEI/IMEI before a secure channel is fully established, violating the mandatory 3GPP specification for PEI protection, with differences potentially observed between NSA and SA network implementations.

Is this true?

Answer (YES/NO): NO